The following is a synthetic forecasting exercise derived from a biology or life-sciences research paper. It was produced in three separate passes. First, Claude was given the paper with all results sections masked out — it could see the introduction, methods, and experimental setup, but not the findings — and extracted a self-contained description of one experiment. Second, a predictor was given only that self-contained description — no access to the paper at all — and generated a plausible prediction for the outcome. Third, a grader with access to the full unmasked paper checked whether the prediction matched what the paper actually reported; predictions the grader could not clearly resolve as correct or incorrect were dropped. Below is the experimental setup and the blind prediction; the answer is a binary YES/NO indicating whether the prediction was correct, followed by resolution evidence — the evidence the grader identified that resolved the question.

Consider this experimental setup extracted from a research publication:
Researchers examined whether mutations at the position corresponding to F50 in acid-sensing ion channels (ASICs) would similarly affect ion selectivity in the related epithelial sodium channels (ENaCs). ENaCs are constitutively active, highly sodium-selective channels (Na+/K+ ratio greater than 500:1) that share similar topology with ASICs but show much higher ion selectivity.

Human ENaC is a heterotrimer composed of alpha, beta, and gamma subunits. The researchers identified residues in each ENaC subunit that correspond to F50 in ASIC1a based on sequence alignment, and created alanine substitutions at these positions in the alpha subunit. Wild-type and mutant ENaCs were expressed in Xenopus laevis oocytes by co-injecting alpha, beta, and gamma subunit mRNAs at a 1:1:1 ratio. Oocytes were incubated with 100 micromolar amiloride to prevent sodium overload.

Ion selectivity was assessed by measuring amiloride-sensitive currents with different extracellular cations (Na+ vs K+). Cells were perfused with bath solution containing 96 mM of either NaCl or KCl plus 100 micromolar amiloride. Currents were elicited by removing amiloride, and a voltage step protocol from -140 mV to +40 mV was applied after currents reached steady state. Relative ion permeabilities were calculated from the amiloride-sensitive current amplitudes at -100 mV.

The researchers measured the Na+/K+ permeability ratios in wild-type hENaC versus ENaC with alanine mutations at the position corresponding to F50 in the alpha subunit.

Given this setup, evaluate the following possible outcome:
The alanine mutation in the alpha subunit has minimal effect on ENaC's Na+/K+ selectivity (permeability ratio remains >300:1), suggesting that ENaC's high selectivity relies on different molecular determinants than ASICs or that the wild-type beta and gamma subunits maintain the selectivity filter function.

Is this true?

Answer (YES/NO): YES